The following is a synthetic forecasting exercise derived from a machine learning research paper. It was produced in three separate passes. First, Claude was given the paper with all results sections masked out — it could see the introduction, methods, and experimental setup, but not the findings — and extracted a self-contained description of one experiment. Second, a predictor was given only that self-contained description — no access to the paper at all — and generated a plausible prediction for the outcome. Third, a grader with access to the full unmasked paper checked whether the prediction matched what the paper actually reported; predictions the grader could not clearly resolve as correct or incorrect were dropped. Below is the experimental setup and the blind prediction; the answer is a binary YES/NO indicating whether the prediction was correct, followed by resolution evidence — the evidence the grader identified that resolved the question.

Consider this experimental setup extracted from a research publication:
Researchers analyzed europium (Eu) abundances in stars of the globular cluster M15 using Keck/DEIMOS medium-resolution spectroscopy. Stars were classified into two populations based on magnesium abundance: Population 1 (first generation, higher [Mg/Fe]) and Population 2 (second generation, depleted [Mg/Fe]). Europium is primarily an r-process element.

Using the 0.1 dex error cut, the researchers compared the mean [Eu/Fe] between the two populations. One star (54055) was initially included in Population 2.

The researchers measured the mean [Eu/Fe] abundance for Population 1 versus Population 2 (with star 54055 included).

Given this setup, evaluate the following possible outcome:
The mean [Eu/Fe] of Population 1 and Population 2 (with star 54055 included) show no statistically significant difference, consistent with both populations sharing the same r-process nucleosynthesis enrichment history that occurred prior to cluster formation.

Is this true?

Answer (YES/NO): NO